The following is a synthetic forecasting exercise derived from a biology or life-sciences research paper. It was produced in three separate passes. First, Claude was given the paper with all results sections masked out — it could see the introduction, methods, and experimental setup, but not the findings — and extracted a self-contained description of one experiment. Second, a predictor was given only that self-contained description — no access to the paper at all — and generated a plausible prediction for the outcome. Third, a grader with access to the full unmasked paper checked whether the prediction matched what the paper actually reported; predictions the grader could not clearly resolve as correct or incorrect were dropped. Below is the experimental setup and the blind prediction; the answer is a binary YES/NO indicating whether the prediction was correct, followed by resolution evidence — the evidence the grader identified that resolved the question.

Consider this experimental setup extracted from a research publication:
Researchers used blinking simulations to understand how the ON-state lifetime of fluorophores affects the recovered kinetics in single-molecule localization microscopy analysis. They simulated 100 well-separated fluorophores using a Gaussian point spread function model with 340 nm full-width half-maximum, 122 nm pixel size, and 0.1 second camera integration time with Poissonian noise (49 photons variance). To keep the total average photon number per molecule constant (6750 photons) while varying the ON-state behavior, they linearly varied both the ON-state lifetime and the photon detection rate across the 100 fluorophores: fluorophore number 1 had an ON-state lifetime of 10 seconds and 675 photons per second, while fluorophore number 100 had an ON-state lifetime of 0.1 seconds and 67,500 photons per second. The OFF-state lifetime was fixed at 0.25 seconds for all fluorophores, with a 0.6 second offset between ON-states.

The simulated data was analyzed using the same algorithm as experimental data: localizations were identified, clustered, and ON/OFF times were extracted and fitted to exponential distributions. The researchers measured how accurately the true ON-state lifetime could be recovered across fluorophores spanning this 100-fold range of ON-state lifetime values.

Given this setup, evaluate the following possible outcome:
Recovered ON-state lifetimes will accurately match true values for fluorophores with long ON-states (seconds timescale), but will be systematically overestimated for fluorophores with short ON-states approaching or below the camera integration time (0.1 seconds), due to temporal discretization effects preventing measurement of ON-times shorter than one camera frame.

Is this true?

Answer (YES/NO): YES